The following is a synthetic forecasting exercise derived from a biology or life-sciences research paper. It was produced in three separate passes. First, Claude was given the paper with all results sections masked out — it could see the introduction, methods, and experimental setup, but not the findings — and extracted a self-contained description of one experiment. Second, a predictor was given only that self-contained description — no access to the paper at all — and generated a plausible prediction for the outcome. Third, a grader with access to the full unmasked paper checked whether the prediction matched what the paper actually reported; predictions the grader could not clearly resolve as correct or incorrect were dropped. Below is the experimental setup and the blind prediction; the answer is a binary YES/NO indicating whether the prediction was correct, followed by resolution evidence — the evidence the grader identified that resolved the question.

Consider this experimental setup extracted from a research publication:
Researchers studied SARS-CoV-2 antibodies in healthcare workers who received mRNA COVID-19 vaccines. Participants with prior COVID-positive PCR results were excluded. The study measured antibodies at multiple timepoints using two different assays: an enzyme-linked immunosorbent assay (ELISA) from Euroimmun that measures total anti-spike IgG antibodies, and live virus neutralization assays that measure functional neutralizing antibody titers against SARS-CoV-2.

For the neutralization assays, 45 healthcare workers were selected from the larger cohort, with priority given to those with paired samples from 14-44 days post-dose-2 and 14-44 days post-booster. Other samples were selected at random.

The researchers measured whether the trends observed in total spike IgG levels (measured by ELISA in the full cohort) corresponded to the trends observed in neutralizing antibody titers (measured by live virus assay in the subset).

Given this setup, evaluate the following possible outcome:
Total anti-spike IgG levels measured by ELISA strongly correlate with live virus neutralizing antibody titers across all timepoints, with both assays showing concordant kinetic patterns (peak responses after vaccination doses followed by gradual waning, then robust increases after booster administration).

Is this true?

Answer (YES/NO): YES